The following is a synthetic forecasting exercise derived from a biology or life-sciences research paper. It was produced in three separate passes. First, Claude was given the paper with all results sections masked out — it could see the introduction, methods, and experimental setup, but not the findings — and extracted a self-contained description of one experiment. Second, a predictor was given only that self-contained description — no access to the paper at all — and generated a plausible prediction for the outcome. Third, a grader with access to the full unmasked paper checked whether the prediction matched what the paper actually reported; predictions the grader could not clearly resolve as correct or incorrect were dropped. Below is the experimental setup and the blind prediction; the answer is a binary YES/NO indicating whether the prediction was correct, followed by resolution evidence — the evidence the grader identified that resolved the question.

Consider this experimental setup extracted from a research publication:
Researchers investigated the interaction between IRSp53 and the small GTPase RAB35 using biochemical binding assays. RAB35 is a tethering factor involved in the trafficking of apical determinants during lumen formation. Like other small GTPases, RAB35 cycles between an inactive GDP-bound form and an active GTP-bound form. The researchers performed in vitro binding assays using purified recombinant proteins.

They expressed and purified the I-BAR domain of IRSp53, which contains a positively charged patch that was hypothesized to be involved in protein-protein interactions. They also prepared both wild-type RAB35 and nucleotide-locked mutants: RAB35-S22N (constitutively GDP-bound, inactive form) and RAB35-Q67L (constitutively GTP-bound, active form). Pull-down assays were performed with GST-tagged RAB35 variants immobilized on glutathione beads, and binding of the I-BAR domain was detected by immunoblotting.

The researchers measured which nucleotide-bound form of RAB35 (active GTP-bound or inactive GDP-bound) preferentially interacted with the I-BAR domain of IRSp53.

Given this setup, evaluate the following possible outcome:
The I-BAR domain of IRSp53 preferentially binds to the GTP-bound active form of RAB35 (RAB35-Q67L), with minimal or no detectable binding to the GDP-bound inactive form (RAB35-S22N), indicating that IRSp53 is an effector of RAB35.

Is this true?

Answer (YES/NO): NO